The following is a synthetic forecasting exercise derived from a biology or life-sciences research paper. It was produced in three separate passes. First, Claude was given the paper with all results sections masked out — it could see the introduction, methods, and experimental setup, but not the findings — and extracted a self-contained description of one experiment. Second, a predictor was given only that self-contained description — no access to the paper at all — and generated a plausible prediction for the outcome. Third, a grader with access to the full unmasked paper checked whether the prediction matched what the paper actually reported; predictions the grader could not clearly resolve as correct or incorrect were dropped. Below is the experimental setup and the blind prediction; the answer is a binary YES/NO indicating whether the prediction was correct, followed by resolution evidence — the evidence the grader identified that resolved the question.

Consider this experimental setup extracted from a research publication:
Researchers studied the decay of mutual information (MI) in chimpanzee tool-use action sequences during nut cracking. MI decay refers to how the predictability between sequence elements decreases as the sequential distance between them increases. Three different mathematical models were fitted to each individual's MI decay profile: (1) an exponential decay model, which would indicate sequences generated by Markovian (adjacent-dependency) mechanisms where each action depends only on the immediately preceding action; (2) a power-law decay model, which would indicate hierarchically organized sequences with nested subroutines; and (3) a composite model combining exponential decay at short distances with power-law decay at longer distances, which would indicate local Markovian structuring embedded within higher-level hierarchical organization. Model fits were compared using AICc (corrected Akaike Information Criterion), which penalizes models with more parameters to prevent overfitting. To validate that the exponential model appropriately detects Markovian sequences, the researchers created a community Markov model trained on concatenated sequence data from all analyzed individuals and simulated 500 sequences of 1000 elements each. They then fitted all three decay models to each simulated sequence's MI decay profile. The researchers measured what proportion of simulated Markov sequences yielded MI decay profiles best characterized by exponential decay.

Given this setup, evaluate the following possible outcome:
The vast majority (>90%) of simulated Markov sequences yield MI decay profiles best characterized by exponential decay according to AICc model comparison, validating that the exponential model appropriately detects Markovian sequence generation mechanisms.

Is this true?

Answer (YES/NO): NO